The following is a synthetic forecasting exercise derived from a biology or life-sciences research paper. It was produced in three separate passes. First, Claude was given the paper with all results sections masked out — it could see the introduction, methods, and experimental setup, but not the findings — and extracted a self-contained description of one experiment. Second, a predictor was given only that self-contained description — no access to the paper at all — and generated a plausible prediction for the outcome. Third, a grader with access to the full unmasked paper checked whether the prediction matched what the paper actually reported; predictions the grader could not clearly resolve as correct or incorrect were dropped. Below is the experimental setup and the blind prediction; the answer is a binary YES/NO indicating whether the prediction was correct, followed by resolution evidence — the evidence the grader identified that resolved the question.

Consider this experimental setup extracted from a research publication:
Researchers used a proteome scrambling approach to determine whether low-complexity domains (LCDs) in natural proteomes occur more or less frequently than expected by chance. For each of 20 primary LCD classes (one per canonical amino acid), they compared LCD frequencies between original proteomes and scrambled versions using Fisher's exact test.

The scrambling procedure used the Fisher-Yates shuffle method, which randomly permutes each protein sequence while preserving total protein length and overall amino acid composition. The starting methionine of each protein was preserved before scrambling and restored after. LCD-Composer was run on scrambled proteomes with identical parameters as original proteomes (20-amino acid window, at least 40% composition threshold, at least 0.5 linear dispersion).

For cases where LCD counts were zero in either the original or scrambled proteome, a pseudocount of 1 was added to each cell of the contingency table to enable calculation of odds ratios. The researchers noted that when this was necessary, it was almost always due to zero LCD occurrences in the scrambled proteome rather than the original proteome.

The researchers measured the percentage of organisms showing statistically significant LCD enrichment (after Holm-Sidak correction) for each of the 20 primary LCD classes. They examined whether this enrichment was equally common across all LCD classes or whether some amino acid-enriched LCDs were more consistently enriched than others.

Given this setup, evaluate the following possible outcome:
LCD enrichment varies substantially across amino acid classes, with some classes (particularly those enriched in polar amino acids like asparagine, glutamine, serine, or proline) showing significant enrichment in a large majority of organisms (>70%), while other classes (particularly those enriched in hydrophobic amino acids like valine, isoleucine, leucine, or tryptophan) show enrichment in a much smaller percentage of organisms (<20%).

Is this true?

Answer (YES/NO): NO